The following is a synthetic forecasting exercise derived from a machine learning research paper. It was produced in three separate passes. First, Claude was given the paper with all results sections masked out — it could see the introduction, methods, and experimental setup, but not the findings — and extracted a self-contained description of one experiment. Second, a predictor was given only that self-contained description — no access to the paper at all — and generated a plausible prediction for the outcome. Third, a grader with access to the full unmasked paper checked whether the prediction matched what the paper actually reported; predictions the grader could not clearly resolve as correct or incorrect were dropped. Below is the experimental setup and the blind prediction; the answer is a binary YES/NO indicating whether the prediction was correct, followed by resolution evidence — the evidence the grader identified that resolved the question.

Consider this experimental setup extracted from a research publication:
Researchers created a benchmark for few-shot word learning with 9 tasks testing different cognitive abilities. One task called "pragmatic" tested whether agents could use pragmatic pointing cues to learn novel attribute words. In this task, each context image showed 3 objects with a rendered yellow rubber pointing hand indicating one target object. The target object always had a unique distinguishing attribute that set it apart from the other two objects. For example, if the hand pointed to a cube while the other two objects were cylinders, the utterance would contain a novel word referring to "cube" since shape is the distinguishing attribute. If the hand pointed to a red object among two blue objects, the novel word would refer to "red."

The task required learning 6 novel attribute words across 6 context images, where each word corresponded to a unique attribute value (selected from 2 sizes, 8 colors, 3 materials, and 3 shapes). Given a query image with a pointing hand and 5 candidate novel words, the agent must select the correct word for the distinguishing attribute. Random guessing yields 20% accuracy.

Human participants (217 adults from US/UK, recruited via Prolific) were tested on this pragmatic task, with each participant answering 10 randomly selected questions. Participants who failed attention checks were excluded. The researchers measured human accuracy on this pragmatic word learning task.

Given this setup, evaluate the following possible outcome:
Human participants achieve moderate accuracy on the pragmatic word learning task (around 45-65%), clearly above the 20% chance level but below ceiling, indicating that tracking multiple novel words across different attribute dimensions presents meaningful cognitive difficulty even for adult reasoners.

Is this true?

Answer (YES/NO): YES